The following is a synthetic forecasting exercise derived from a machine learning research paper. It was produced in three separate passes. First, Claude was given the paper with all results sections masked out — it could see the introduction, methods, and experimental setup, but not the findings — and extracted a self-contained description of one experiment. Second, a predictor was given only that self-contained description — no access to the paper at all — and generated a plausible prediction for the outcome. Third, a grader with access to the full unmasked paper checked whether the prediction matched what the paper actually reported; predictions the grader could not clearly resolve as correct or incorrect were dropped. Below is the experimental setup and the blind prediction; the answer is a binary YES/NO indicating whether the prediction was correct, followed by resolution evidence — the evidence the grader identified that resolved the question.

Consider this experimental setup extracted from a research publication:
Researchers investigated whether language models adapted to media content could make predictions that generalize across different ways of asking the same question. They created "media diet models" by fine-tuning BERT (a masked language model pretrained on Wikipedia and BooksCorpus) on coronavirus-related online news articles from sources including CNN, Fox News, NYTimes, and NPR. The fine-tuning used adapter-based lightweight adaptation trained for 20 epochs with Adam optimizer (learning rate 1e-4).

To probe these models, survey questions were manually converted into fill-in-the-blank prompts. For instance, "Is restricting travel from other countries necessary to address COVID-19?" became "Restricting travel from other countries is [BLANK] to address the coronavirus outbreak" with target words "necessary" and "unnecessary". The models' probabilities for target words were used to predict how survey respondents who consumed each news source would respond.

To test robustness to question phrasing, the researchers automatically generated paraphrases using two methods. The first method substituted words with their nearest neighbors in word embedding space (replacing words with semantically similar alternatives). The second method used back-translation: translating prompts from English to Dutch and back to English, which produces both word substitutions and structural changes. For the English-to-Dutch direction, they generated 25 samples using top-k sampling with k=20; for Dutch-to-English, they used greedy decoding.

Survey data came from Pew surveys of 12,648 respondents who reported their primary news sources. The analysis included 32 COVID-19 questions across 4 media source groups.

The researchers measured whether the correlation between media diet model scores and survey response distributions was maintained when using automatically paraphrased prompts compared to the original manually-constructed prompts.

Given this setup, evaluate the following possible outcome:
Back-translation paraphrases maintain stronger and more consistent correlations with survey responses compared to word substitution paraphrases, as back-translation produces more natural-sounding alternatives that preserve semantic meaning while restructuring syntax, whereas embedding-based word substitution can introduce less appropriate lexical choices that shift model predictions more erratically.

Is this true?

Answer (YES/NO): NO